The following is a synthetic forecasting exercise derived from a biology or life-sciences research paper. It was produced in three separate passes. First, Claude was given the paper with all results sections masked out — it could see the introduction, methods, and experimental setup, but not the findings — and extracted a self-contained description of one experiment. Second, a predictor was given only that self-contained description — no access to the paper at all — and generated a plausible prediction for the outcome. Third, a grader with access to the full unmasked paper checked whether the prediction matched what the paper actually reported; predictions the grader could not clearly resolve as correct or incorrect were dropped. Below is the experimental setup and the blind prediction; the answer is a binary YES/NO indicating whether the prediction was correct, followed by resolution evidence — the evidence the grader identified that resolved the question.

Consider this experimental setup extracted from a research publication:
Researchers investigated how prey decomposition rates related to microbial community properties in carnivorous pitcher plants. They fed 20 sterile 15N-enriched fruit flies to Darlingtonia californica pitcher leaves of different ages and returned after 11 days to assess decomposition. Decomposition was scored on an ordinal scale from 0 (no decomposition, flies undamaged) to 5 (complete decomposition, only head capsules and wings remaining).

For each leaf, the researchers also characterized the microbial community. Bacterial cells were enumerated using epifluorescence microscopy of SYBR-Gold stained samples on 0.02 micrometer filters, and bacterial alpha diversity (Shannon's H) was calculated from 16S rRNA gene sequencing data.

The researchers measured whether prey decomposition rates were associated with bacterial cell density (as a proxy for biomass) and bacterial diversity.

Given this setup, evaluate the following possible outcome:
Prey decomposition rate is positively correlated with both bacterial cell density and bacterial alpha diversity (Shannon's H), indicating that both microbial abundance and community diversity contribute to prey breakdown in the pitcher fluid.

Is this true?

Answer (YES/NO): YES